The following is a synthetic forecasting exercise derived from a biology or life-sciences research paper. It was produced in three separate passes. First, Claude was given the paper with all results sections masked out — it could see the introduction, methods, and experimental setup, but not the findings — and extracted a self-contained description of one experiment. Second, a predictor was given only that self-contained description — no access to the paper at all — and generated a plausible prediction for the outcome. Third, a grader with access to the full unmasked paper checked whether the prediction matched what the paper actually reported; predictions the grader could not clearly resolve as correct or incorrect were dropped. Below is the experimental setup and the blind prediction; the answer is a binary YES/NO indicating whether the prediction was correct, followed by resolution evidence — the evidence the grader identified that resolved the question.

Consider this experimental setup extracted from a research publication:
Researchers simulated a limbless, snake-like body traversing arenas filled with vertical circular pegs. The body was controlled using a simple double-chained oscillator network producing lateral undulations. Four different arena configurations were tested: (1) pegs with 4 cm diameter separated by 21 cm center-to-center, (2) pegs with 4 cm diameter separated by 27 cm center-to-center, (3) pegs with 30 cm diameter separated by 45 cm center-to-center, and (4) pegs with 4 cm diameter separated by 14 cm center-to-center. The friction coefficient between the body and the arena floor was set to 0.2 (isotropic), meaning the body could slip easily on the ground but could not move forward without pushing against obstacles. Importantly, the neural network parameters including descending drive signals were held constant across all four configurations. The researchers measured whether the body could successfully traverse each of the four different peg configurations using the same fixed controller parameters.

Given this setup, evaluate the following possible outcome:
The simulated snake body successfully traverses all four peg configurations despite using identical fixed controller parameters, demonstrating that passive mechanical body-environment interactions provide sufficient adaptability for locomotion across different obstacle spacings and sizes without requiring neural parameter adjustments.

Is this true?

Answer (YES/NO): YES